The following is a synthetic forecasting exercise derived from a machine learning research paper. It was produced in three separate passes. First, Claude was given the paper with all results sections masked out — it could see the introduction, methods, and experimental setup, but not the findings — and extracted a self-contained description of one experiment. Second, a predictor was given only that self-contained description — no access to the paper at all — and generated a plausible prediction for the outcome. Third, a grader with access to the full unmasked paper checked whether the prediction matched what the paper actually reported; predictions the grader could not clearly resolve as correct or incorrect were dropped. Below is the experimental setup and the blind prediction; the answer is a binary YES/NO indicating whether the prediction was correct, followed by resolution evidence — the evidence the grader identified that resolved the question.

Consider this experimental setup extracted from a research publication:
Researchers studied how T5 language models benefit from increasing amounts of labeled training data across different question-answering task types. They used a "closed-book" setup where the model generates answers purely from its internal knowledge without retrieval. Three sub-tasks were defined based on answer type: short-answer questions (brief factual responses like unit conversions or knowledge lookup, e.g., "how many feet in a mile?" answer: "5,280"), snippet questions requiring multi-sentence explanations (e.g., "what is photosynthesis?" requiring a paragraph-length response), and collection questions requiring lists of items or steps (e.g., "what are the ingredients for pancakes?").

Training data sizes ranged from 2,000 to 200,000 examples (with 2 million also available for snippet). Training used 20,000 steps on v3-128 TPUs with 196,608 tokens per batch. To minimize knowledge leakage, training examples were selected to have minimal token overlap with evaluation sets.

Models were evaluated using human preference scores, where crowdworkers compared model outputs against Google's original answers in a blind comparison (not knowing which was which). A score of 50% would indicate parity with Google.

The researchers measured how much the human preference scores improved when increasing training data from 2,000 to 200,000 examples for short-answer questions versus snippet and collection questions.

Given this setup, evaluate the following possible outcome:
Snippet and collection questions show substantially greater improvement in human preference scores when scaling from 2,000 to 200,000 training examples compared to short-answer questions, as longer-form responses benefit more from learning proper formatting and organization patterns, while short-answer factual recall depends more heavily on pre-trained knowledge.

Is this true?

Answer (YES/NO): NO